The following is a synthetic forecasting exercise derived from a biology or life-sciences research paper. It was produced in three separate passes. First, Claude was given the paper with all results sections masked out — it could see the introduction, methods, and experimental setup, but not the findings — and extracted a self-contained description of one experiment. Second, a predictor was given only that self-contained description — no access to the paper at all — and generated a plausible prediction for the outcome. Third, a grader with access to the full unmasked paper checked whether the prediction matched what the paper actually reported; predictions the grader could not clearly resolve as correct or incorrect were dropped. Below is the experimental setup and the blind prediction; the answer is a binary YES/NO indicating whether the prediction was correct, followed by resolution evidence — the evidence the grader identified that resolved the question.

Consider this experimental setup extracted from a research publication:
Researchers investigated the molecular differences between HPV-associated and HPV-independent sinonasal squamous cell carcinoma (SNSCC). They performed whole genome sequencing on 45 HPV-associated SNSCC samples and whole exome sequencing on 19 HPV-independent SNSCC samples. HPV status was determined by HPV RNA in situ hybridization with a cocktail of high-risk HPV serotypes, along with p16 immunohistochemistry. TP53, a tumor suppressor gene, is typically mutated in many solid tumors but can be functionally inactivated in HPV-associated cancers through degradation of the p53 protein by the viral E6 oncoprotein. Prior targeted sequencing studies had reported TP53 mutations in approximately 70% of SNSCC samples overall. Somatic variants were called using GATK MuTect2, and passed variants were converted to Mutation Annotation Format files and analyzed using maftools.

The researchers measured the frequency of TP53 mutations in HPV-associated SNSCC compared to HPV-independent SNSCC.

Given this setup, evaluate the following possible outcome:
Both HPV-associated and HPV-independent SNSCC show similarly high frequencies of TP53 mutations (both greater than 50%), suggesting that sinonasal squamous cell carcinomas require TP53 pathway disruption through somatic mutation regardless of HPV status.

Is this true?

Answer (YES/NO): NO